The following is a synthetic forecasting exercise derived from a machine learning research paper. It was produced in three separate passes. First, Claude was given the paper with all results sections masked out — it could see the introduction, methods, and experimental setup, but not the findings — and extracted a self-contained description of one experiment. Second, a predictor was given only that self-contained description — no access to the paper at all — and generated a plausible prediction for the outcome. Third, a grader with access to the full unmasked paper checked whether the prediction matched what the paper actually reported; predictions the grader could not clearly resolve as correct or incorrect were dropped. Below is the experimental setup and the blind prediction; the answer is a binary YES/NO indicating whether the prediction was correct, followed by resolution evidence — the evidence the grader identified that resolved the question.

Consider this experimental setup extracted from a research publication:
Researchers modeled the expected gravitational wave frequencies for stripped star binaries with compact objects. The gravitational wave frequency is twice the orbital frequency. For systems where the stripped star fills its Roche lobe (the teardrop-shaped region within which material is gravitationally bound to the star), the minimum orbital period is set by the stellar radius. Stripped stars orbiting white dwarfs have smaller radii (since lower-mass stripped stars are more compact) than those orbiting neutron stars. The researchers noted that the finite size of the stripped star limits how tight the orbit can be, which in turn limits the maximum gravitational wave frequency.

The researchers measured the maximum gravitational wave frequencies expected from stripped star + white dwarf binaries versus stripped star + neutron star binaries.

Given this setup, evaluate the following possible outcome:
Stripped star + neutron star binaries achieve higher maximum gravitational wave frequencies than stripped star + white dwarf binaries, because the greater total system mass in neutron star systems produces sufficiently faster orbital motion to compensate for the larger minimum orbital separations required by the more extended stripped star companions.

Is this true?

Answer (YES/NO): NO